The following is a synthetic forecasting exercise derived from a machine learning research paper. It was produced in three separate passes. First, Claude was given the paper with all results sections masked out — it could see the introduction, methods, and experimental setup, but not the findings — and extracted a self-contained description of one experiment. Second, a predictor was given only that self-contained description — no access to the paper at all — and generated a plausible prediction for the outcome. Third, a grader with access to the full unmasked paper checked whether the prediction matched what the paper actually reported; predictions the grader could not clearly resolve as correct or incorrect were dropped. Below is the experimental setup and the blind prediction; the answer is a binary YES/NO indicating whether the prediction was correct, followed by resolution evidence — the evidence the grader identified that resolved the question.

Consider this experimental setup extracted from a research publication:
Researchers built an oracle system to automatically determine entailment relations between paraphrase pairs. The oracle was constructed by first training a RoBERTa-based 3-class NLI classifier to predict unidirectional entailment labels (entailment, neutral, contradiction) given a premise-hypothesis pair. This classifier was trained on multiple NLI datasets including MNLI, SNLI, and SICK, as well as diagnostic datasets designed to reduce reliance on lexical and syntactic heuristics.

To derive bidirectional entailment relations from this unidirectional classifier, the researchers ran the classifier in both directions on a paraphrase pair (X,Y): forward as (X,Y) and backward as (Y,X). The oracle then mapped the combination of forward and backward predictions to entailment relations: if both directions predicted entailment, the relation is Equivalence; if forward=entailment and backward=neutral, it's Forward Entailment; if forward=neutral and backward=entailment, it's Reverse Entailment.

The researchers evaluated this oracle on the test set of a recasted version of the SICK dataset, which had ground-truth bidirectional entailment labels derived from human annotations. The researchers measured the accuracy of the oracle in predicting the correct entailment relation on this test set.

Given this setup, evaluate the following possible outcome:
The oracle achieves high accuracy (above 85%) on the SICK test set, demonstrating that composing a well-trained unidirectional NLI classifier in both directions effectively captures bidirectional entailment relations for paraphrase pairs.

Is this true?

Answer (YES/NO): NO